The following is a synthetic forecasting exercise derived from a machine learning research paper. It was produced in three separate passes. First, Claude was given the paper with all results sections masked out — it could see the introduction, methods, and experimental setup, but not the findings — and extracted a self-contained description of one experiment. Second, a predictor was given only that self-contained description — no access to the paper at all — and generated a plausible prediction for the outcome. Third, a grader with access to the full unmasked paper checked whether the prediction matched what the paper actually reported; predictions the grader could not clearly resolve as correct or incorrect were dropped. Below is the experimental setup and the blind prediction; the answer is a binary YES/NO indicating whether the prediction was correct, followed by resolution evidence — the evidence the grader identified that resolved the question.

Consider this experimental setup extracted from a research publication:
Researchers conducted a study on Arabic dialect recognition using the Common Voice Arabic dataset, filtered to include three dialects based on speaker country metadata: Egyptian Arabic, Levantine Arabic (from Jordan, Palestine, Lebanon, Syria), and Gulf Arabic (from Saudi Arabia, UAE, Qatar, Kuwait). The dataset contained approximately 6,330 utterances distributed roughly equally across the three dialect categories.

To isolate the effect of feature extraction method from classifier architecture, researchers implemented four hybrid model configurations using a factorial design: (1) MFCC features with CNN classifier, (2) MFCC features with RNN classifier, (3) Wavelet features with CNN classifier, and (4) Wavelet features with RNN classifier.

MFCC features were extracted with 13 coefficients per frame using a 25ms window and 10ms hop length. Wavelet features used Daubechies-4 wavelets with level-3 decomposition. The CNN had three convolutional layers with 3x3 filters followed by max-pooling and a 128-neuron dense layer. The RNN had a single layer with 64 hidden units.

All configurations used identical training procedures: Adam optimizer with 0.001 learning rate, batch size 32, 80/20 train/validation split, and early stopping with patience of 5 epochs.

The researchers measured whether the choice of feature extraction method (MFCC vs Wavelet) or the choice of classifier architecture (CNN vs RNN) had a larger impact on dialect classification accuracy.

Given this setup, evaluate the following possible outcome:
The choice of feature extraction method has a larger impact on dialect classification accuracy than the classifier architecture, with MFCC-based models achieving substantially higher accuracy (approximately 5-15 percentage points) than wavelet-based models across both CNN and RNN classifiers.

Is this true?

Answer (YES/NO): NO